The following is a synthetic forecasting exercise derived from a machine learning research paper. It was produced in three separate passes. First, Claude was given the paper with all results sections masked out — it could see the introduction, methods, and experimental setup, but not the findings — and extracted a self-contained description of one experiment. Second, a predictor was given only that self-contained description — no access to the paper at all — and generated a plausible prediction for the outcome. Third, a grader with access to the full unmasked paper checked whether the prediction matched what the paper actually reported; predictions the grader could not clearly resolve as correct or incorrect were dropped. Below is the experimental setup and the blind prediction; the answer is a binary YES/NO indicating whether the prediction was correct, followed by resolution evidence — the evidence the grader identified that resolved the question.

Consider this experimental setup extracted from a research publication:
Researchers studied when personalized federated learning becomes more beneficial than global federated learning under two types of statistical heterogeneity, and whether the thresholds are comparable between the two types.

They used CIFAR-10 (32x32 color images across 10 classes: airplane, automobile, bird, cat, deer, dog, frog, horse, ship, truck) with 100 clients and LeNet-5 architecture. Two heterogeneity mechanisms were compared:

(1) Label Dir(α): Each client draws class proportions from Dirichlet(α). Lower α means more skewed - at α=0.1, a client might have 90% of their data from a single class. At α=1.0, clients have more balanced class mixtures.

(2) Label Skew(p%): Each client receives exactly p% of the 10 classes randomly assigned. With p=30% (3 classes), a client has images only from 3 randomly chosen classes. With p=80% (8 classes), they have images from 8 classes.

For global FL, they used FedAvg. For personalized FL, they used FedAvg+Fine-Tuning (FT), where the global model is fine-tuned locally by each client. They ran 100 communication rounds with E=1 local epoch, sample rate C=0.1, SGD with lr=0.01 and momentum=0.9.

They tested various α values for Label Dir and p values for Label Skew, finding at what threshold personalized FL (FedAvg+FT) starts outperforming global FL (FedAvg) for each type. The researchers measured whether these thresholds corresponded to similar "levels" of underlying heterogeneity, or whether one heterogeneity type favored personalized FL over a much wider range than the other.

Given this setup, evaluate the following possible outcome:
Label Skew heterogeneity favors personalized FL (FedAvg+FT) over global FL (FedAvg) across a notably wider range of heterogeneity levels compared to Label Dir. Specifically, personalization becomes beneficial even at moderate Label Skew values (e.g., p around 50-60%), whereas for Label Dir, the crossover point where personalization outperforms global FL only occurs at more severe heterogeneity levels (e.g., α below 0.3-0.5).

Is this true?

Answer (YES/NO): YES